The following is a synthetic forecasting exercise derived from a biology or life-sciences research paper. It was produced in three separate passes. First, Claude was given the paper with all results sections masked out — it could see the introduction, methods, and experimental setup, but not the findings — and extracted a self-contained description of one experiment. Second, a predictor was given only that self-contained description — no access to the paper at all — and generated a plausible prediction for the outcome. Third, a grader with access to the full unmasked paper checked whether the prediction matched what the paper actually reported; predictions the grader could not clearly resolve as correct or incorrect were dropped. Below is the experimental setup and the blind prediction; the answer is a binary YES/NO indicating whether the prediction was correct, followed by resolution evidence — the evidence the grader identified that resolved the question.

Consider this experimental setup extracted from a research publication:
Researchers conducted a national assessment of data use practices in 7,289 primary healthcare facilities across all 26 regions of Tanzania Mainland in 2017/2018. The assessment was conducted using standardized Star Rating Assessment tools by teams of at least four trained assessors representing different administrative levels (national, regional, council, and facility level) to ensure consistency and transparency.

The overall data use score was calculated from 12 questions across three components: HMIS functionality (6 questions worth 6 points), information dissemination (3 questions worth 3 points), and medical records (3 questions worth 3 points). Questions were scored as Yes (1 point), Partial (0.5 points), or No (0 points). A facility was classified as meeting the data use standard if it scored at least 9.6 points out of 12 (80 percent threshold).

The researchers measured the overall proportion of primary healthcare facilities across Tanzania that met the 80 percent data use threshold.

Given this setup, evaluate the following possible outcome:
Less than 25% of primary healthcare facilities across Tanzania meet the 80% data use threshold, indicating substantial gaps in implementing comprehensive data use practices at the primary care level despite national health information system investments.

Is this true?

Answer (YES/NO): YES